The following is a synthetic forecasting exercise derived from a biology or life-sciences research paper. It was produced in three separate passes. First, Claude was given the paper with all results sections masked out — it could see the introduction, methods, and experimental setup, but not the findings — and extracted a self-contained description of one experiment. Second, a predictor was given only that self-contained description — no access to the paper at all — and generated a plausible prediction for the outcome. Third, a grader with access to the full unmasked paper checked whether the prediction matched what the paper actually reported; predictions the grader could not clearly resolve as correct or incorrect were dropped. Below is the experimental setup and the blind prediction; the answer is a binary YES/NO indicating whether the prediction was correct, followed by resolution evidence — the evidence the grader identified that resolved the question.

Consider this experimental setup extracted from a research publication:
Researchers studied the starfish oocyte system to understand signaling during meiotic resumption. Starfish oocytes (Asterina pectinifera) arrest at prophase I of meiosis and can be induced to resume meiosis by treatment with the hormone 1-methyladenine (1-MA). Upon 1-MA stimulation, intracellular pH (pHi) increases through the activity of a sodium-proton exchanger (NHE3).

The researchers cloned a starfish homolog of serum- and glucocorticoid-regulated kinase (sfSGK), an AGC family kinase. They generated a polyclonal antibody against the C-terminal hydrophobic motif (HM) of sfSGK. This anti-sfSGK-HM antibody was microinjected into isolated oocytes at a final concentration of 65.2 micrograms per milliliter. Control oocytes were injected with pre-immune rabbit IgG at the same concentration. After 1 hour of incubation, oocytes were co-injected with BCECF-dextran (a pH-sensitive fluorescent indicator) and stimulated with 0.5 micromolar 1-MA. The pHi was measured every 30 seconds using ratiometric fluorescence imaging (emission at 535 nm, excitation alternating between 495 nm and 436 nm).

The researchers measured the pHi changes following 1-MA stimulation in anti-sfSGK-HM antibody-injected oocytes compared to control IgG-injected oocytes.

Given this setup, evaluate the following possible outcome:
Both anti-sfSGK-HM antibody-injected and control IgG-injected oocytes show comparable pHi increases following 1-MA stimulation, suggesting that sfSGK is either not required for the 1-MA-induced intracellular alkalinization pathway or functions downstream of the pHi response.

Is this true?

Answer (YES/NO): NO